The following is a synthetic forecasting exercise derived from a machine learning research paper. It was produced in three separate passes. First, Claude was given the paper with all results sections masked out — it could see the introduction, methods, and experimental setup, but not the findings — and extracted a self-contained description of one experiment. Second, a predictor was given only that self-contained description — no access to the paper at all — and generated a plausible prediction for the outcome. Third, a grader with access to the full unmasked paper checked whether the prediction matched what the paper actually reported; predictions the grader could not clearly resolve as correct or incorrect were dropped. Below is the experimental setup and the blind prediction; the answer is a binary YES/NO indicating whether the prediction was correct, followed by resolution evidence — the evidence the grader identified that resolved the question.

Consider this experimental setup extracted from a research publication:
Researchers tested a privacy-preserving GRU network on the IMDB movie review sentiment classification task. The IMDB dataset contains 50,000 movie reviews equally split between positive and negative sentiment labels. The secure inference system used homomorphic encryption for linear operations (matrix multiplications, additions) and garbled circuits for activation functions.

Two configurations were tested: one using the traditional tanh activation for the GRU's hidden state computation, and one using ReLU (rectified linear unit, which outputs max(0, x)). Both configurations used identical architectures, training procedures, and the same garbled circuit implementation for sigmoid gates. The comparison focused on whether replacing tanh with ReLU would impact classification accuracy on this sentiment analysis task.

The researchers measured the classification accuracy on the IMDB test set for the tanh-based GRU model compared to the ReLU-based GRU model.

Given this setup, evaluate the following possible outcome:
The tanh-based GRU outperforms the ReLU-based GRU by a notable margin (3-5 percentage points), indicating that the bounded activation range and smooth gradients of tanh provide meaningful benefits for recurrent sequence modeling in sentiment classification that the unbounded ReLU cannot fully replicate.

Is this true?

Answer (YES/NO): NO